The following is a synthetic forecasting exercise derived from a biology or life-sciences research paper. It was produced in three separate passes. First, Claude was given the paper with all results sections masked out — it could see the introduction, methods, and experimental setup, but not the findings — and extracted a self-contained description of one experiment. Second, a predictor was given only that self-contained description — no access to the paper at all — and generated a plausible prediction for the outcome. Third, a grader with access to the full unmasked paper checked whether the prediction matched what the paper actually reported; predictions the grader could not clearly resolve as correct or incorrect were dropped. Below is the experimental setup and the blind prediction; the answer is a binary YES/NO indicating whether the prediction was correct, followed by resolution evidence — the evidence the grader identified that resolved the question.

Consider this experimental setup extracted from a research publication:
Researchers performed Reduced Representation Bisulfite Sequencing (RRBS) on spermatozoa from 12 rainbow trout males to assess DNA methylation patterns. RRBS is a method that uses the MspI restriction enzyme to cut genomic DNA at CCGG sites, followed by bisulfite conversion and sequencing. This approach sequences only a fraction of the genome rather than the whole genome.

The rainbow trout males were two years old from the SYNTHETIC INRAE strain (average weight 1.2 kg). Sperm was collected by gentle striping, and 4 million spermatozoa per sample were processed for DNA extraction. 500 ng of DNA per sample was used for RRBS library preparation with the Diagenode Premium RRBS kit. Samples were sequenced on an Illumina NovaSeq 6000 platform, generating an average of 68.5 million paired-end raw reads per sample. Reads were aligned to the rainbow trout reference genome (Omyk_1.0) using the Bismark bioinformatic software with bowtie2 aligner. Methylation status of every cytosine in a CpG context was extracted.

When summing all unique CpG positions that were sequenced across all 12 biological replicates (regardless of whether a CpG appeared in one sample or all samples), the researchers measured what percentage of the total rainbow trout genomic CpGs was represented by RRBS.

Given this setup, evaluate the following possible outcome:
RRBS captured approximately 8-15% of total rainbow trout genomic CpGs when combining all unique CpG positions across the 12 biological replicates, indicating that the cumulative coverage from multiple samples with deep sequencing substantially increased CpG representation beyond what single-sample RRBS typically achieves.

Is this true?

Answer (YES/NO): YES